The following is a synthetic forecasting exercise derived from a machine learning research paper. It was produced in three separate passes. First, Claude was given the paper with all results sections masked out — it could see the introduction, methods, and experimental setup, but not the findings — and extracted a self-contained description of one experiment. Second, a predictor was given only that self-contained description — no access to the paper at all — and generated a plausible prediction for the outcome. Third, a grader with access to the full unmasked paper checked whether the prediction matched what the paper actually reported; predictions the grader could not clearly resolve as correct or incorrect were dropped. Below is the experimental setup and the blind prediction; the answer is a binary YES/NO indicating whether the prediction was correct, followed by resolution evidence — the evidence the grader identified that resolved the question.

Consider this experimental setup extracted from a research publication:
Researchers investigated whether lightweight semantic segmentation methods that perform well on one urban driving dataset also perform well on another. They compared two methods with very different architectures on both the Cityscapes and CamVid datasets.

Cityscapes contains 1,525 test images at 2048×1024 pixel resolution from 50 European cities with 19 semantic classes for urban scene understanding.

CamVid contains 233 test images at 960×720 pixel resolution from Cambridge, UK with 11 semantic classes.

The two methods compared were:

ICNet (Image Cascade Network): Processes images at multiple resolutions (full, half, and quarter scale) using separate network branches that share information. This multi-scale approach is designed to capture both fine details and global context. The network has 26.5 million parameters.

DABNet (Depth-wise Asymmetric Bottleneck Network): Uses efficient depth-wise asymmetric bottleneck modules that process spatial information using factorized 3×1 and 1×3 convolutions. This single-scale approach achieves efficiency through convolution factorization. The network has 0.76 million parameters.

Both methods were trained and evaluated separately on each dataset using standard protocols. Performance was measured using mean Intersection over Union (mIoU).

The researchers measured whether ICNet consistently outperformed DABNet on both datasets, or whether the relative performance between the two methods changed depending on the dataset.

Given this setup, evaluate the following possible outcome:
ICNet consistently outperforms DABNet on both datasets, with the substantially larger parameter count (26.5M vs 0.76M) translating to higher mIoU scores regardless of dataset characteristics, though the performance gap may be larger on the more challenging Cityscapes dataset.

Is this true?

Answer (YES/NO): NO